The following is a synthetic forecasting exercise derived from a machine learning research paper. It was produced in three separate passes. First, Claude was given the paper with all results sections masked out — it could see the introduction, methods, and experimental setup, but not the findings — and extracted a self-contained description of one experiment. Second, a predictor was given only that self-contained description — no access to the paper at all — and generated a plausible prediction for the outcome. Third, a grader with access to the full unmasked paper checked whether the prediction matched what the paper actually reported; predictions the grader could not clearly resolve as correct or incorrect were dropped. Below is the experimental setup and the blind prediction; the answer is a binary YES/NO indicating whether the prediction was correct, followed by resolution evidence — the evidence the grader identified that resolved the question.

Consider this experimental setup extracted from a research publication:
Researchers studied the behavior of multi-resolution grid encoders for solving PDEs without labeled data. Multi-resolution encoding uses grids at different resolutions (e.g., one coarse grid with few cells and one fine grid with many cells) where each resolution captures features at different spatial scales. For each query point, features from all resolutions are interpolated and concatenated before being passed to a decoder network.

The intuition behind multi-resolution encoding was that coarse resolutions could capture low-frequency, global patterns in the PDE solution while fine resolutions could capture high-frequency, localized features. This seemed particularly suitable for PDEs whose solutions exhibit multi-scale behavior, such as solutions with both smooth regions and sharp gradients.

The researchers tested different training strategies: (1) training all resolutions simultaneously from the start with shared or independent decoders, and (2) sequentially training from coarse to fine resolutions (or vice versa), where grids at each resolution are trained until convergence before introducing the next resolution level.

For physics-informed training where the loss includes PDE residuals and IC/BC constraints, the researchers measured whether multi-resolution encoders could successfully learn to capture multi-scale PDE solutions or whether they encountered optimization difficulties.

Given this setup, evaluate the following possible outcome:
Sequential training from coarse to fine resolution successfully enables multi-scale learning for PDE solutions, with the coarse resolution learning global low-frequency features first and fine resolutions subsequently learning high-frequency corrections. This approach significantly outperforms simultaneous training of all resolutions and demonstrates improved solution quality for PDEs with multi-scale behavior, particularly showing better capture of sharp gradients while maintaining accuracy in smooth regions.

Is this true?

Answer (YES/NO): NO